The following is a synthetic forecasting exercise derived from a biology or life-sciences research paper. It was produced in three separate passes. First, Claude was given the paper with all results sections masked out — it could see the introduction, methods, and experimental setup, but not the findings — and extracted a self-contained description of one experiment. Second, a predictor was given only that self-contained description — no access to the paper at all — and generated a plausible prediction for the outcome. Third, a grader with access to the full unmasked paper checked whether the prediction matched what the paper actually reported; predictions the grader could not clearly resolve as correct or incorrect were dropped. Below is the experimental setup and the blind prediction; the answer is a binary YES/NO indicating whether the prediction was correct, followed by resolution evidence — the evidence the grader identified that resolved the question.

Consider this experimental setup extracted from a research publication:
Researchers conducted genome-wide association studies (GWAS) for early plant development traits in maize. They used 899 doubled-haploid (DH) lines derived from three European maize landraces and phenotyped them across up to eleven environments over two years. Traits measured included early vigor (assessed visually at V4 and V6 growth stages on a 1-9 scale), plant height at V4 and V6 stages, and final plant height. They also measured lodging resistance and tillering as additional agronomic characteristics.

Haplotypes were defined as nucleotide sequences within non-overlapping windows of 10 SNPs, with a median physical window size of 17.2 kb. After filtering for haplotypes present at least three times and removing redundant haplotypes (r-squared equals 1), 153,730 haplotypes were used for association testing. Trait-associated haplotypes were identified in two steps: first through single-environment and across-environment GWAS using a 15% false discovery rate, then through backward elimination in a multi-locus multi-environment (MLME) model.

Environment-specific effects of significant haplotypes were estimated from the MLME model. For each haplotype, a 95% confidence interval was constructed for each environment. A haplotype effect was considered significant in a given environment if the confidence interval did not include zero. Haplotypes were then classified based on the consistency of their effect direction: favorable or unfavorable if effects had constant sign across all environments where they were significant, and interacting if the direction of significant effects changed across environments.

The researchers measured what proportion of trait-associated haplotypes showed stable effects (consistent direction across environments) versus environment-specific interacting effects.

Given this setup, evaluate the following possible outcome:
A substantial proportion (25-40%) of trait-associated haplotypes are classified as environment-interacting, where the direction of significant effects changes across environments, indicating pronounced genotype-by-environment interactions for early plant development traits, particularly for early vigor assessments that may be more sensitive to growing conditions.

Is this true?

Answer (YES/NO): NO